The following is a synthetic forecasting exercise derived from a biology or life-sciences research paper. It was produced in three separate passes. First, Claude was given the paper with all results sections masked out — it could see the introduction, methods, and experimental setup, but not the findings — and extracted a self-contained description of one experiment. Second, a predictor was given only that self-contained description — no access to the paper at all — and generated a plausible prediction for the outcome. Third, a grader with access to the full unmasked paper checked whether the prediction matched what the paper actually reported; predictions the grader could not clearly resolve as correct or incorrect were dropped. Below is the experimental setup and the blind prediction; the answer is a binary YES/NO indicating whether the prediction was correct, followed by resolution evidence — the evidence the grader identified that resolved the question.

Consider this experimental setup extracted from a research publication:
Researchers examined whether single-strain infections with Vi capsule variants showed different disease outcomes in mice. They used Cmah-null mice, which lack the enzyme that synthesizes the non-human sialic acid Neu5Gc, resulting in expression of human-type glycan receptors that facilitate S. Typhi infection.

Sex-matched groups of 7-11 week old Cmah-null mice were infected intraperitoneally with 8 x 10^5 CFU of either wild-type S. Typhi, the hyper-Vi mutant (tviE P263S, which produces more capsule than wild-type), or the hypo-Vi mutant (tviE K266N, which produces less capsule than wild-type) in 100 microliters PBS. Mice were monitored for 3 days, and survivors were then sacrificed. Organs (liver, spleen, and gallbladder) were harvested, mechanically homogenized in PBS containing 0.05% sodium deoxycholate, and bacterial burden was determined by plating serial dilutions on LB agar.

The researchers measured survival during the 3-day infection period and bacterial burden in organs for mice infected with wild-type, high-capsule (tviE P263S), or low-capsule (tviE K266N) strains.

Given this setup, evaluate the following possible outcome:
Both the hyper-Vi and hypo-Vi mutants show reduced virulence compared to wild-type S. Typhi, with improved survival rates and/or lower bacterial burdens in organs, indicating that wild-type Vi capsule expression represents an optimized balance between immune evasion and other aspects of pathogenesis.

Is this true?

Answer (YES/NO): NO